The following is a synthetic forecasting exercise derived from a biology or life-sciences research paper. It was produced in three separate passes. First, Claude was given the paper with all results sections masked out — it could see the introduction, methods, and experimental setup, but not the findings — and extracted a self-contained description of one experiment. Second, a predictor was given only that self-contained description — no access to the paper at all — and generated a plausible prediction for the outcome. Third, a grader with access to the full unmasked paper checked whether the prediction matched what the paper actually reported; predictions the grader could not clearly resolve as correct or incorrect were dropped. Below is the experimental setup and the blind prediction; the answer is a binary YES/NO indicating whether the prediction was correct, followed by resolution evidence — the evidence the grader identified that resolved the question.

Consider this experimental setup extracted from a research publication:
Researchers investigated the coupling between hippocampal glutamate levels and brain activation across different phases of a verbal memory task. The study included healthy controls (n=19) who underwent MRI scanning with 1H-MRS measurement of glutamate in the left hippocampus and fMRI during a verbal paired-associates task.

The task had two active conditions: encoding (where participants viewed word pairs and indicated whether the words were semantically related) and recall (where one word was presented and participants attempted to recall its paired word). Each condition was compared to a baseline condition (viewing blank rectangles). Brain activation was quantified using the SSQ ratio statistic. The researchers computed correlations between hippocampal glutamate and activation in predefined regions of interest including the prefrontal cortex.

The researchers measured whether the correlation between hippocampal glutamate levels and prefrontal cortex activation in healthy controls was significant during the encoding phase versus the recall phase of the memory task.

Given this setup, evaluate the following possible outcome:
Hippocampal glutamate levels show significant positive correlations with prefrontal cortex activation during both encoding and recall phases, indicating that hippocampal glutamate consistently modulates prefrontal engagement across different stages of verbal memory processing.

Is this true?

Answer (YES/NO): NO